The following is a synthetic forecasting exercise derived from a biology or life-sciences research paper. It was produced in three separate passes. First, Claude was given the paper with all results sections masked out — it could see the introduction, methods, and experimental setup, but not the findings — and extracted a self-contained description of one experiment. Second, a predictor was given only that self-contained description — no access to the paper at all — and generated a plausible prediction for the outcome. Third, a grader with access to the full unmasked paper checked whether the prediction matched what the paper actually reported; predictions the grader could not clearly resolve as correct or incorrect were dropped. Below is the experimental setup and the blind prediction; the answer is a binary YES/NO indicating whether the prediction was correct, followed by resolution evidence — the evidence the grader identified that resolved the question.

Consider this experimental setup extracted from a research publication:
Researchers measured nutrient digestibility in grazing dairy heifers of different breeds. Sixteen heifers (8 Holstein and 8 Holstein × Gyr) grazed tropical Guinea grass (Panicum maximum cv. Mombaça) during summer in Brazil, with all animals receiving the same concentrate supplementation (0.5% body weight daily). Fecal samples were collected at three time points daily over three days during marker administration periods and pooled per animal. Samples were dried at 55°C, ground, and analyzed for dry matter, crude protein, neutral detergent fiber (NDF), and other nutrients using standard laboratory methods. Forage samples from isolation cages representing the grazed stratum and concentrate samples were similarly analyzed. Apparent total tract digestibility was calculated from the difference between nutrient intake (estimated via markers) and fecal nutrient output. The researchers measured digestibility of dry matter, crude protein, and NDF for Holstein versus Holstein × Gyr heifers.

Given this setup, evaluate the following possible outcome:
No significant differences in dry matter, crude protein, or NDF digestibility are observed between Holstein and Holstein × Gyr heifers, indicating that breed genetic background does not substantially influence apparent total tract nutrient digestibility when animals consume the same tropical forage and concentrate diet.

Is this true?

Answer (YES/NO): NO